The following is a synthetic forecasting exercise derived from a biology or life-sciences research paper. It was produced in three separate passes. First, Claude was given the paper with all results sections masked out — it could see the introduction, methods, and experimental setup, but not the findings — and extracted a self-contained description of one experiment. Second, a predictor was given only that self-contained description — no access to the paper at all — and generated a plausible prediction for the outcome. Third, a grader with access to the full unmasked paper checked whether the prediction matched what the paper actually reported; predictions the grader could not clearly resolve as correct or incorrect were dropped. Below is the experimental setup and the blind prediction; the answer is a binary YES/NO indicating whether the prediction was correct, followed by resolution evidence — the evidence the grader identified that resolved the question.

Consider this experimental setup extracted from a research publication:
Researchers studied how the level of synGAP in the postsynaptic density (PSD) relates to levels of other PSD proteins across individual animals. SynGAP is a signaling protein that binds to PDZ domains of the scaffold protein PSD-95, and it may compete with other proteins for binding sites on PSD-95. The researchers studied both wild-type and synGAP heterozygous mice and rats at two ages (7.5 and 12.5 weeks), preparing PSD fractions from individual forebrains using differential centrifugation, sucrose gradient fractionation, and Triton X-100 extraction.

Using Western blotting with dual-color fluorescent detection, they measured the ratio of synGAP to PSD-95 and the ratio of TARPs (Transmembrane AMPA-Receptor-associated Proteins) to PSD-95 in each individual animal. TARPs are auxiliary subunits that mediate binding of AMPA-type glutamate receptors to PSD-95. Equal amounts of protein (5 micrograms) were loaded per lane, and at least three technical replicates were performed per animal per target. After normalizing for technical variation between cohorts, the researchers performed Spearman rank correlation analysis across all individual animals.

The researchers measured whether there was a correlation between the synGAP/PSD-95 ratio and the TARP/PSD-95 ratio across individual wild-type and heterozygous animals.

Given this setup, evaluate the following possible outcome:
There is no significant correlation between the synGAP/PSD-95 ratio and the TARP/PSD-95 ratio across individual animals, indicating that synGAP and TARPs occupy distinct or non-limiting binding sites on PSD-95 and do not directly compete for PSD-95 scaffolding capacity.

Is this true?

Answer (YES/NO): NO